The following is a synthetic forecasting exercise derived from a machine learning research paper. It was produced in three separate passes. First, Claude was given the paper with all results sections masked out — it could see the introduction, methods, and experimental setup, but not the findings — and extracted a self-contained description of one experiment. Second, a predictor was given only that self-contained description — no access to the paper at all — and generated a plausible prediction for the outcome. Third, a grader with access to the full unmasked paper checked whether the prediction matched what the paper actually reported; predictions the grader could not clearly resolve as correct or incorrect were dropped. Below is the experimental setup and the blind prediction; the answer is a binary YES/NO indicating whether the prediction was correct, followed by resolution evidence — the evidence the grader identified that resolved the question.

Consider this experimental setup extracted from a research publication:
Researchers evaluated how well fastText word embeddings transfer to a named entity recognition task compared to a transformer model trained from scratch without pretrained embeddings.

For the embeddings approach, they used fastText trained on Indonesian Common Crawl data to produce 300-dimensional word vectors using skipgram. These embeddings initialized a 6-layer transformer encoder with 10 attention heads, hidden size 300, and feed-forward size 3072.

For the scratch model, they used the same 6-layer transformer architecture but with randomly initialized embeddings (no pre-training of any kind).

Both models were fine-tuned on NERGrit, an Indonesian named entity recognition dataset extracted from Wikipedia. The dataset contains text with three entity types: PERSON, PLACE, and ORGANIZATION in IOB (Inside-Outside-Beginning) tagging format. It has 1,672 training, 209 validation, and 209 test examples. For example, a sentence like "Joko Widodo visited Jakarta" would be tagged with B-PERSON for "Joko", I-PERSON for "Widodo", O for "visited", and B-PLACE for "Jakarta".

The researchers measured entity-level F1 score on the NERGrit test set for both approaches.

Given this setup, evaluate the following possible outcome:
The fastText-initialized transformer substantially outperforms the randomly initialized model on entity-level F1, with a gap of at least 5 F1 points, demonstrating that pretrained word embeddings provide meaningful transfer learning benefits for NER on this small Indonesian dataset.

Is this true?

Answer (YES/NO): NO